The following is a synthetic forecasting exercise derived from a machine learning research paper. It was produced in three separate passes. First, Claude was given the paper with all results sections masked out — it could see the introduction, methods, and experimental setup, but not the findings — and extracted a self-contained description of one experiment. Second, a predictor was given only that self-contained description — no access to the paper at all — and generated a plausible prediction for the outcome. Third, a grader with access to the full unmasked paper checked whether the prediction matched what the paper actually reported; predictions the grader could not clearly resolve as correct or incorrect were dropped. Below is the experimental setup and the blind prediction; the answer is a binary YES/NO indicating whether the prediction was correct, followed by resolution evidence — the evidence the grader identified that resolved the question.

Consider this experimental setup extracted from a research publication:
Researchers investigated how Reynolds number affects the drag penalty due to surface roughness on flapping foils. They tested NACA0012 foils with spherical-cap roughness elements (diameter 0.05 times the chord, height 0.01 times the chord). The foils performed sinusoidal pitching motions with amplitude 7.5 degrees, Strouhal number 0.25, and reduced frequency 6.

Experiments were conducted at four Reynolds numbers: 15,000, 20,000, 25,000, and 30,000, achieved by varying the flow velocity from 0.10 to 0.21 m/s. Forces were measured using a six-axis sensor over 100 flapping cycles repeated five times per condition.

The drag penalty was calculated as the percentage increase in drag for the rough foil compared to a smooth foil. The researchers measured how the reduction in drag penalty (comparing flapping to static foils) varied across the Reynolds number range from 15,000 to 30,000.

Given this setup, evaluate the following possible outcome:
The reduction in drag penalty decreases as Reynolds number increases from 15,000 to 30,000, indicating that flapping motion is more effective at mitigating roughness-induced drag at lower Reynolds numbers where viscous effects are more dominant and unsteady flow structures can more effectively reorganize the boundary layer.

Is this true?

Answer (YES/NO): NO